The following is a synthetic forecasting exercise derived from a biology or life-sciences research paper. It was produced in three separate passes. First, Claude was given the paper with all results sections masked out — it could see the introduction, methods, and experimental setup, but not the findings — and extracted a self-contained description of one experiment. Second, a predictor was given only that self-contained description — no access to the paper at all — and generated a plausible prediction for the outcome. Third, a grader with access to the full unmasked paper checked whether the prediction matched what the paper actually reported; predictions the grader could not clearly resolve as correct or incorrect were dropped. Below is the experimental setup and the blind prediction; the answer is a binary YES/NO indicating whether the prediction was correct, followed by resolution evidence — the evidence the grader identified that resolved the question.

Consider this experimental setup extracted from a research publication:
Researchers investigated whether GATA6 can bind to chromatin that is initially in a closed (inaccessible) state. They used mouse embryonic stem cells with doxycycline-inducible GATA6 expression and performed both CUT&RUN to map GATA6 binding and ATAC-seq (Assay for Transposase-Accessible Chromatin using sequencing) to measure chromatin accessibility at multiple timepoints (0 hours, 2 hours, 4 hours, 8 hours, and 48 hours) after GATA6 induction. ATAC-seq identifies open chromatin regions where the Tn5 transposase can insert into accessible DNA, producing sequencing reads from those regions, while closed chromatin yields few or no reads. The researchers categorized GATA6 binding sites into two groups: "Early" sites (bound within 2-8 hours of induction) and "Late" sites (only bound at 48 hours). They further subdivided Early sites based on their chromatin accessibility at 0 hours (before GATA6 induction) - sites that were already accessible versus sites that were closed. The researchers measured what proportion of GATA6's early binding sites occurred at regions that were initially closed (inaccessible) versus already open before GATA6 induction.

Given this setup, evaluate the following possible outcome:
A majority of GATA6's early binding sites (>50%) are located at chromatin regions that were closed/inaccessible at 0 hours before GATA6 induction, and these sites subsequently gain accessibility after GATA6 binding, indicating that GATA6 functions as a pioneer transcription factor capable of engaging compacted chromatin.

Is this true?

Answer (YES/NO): NO